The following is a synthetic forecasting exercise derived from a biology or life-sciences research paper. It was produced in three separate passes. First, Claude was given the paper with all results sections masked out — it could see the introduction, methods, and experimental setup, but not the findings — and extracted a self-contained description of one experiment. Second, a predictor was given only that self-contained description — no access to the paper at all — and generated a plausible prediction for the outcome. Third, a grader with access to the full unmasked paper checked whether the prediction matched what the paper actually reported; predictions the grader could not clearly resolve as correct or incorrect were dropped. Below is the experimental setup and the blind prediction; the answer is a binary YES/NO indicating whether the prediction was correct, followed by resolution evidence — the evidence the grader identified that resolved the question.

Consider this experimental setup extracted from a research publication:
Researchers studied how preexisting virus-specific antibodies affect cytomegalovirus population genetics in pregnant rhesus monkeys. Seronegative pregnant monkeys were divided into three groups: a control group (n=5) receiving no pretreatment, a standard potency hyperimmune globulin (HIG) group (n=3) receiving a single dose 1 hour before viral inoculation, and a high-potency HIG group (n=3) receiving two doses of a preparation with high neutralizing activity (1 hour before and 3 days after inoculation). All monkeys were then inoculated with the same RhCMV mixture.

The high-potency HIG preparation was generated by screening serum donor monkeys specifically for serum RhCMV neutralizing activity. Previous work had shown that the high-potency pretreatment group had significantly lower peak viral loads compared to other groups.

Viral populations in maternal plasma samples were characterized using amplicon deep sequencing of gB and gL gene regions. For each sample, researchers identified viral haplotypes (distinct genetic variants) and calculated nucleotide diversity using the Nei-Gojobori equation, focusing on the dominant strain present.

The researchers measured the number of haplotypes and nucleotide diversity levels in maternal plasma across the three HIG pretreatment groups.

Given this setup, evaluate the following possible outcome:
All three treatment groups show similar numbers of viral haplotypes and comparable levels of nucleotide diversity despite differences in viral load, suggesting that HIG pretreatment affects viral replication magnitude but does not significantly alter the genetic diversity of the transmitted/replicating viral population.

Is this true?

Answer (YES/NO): YES